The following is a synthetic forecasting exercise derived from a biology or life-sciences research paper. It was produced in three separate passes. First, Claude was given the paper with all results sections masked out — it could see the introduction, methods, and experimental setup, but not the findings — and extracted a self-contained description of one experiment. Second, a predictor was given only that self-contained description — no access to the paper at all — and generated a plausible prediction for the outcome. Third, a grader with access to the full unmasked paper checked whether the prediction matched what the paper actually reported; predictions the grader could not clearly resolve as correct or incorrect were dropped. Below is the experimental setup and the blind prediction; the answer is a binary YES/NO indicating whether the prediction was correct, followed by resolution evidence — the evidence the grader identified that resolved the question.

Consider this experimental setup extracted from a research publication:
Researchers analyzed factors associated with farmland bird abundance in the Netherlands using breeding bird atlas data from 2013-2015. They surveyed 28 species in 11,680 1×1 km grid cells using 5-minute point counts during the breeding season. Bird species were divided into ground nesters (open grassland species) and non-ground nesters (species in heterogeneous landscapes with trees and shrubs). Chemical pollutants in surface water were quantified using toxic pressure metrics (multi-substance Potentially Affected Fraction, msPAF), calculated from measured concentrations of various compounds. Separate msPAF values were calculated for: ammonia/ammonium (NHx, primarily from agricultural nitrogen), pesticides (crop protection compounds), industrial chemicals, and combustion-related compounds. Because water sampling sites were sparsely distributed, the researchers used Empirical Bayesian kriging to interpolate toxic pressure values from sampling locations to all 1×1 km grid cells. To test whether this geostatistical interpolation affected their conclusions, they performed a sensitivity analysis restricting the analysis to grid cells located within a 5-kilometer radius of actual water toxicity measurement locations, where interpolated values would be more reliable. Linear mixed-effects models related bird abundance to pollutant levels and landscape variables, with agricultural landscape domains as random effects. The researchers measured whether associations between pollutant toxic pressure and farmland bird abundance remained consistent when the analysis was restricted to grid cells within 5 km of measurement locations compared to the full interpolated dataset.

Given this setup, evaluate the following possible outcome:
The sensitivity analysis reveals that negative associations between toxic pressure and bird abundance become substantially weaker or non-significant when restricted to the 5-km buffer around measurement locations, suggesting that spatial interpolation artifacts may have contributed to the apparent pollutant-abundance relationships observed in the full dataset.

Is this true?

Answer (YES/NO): NO